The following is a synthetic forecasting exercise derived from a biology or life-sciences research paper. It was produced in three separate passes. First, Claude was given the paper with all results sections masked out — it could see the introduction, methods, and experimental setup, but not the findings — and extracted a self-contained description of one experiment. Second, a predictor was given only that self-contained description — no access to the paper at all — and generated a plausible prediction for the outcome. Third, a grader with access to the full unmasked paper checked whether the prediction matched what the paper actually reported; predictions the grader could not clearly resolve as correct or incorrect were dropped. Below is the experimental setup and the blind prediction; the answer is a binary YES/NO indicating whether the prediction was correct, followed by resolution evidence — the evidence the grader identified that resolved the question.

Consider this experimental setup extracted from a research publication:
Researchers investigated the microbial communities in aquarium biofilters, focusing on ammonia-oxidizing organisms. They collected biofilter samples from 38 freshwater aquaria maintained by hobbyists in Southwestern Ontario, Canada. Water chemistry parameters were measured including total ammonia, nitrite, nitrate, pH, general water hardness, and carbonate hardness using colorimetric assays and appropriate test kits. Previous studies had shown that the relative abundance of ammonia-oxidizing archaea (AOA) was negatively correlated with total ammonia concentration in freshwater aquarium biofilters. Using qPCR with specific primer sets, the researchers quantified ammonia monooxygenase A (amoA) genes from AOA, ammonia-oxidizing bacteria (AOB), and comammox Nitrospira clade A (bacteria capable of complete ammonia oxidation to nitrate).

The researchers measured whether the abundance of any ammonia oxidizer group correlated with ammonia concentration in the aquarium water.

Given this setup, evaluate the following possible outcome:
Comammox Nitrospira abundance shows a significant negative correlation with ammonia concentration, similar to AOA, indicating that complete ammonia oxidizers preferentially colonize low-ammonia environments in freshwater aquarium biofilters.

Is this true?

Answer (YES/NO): NO